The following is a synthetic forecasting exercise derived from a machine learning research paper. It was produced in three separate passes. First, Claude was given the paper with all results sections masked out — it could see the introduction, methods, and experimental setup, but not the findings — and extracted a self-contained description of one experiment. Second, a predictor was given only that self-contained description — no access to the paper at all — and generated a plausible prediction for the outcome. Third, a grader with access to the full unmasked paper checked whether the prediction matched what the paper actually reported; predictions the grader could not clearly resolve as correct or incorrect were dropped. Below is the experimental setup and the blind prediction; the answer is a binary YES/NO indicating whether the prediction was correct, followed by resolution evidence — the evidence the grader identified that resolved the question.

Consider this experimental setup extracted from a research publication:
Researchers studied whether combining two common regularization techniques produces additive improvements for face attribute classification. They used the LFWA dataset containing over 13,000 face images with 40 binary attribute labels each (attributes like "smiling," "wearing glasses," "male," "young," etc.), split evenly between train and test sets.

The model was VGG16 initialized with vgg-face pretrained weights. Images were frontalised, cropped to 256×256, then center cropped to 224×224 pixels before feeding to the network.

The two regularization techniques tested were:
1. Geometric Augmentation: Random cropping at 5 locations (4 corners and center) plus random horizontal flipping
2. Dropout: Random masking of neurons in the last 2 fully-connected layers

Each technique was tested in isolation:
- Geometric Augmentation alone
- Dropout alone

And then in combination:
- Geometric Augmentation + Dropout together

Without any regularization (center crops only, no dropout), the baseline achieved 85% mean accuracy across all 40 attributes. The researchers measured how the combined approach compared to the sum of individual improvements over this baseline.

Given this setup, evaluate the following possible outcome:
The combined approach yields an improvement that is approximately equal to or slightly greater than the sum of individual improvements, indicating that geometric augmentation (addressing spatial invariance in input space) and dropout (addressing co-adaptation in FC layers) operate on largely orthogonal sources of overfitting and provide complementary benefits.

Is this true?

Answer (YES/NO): YES